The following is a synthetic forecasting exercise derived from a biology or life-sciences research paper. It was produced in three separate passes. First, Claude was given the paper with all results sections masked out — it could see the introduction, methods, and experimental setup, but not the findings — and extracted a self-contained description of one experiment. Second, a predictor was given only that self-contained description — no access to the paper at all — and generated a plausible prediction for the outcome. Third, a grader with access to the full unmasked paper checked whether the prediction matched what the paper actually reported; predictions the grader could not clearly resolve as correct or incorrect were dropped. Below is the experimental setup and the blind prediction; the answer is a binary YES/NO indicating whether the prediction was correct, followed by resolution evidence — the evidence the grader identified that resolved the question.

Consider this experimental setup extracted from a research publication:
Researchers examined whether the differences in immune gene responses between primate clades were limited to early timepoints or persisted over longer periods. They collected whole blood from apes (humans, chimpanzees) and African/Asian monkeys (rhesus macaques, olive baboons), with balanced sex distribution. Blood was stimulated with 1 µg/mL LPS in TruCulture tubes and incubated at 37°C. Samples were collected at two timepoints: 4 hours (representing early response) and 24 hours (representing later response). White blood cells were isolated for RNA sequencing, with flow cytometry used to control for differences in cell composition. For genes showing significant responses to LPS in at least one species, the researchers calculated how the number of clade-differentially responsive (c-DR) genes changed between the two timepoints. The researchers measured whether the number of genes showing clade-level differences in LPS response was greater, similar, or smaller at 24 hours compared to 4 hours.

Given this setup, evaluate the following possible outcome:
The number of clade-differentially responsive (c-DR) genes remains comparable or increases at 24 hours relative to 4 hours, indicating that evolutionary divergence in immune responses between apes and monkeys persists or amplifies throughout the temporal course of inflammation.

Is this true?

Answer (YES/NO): NO